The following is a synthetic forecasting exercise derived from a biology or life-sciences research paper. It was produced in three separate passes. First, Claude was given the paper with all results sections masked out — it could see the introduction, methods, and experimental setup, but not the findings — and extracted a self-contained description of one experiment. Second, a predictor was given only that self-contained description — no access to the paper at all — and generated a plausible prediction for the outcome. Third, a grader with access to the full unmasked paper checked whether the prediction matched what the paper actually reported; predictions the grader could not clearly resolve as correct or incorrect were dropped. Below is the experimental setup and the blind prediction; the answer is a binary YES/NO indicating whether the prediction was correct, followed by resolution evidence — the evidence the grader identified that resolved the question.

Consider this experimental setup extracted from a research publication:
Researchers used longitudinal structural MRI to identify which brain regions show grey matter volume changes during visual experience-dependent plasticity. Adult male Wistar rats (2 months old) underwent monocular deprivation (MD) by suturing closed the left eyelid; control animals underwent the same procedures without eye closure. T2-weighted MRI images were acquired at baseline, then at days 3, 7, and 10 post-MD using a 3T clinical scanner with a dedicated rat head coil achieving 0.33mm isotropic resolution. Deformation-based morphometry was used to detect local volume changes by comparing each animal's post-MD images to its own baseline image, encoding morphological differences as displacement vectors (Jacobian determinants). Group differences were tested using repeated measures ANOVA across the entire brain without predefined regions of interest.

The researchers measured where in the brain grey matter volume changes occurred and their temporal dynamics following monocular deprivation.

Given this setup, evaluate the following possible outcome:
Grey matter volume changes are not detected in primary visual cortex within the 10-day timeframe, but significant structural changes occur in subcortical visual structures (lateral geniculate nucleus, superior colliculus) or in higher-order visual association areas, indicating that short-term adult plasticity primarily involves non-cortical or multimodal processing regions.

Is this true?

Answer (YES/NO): NO